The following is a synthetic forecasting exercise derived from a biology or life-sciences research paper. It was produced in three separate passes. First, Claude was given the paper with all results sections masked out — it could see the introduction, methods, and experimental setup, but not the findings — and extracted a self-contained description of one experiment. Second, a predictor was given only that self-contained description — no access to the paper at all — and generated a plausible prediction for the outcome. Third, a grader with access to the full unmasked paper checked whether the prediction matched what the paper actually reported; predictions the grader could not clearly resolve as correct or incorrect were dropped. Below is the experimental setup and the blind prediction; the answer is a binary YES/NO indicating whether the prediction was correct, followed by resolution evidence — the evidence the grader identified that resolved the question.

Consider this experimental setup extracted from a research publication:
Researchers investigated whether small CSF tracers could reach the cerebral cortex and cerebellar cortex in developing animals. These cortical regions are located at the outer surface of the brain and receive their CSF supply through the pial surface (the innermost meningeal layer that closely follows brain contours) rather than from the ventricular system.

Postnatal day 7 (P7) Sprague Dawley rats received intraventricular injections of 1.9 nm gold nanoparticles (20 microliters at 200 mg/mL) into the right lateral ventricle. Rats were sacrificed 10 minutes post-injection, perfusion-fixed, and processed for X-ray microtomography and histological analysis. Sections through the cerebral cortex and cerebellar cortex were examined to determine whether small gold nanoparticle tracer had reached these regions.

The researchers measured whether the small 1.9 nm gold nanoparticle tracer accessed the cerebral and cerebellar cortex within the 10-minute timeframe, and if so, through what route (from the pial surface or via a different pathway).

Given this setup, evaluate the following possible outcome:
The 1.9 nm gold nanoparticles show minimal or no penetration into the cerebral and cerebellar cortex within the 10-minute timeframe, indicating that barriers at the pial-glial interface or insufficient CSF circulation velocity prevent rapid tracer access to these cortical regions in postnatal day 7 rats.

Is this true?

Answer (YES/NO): NO